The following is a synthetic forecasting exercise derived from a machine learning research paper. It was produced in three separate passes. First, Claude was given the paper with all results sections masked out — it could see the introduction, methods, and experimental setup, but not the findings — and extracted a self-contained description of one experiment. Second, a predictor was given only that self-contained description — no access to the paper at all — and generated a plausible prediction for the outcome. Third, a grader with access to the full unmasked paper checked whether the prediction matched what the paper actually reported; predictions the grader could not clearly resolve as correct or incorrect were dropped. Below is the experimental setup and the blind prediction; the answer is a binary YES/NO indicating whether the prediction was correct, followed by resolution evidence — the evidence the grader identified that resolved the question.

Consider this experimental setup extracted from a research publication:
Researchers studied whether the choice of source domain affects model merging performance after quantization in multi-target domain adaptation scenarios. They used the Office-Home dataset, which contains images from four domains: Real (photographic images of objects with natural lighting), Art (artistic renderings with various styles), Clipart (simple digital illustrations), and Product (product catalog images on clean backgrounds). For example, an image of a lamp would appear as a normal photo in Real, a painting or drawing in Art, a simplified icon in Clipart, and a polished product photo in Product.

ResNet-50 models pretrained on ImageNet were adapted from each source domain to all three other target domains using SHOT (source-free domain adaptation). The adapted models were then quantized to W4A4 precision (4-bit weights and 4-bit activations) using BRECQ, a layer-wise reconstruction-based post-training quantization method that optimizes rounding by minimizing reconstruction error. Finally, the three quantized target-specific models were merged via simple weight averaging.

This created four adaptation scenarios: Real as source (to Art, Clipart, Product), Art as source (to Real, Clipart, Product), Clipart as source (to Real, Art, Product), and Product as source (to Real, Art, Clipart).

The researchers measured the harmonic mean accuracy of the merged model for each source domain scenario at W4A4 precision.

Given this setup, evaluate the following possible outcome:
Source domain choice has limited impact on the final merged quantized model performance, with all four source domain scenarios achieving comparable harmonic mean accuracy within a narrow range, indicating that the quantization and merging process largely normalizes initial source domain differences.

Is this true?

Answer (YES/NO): NO